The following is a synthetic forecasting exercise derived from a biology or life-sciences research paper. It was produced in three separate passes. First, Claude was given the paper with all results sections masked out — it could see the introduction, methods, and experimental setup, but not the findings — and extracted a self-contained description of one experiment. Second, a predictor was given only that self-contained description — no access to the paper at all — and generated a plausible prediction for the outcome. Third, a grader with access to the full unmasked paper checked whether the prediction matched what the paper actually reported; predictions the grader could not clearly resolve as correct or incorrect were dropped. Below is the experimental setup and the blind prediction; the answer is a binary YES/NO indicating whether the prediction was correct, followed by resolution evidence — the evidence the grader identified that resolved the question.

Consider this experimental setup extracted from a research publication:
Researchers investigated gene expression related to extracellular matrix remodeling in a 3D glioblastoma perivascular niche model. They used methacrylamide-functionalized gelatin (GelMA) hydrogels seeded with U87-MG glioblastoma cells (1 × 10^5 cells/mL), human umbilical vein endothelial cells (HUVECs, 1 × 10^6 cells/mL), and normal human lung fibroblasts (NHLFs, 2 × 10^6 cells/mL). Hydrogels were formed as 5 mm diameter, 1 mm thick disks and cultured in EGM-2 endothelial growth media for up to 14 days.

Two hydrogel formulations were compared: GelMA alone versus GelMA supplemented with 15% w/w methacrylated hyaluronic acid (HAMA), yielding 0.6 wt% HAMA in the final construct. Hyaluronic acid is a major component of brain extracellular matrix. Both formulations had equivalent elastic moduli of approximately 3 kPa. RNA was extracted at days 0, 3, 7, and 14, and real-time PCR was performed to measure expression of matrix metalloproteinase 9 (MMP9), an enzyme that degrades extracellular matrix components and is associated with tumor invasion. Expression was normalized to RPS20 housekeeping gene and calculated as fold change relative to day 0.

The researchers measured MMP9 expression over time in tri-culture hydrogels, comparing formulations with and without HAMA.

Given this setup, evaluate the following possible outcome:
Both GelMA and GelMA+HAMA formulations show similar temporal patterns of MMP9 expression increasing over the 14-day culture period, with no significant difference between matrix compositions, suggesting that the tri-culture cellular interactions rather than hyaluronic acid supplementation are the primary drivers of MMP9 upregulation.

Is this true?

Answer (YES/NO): YES